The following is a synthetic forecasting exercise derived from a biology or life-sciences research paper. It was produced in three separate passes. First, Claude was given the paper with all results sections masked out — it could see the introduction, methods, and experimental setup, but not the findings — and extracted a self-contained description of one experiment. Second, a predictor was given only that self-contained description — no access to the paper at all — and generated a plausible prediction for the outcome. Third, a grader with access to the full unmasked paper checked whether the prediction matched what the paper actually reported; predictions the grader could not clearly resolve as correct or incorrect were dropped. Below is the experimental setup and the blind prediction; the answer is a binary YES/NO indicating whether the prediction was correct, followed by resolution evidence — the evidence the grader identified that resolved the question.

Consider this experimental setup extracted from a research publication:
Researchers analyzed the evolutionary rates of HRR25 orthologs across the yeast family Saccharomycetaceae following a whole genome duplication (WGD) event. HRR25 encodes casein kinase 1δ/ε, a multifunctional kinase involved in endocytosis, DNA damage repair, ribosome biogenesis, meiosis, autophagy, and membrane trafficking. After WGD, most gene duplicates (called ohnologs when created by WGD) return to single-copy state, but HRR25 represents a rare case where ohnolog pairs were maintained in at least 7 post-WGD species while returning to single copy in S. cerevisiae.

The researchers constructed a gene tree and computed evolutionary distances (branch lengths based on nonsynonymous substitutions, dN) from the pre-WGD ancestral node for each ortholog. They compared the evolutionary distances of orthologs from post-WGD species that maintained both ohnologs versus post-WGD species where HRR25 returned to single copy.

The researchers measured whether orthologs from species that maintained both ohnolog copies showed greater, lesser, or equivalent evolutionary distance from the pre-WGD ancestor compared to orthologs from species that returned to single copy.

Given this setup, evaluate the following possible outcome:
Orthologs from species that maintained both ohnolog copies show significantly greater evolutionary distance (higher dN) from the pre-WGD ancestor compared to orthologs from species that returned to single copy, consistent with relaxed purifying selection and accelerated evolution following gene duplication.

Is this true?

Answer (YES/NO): YES